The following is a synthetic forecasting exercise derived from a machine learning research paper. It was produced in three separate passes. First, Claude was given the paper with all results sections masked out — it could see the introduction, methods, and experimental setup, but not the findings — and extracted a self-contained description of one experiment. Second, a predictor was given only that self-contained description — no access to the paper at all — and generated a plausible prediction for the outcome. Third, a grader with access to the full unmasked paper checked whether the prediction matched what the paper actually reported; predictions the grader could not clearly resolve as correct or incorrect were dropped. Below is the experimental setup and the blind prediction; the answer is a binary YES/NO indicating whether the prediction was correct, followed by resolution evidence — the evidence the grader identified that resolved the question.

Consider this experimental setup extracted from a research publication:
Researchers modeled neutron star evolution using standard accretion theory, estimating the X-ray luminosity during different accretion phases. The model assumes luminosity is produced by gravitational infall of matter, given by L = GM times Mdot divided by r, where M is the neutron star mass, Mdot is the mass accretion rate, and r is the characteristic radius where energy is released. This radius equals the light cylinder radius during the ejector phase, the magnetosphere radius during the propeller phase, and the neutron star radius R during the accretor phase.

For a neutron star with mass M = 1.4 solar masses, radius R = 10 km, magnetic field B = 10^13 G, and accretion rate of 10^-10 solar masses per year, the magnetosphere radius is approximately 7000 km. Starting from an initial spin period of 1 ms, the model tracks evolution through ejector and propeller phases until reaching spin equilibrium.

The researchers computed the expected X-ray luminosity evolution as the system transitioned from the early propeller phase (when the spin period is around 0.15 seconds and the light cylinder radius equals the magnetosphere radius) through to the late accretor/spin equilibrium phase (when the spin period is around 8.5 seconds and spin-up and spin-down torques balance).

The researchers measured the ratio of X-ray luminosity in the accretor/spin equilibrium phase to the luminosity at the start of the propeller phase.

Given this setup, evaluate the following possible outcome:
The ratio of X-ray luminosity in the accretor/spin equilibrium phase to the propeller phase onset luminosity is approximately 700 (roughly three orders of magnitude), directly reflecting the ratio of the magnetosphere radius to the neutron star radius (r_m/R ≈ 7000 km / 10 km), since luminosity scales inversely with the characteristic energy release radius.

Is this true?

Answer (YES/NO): YES